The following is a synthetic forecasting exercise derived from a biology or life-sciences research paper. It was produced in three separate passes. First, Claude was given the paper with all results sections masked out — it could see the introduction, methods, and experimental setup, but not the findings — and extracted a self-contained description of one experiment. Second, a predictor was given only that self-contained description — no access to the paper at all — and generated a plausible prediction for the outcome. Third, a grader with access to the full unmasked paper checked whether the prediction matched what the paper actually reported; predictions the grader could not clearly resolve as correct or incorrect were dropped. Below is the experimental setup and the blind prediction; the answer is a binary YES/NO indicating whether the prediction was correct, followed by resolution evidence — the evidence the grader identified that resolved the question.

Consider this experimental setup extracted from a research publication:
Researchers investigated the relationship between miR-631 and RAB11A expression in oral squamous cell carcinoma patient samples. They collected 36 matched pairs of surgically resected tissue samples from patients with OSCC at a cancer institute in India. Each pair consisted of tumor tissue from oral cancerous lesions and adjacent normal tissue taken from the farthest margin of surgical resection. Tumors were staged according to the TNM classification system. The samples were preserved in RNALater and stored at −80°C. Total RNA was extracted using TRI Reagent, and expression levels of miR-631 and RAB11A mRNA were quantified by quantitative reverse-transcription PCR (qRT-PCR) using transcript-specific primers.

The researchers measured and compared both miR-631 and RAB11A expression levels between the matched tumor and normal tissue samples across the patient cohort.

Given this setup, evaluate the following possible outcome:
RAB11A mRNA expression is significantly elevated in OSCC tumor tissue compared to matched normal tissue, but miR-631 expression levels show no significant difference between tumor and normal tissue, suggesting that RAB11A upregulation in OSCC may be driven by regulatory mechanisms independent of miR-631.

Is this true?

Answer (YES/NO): NO